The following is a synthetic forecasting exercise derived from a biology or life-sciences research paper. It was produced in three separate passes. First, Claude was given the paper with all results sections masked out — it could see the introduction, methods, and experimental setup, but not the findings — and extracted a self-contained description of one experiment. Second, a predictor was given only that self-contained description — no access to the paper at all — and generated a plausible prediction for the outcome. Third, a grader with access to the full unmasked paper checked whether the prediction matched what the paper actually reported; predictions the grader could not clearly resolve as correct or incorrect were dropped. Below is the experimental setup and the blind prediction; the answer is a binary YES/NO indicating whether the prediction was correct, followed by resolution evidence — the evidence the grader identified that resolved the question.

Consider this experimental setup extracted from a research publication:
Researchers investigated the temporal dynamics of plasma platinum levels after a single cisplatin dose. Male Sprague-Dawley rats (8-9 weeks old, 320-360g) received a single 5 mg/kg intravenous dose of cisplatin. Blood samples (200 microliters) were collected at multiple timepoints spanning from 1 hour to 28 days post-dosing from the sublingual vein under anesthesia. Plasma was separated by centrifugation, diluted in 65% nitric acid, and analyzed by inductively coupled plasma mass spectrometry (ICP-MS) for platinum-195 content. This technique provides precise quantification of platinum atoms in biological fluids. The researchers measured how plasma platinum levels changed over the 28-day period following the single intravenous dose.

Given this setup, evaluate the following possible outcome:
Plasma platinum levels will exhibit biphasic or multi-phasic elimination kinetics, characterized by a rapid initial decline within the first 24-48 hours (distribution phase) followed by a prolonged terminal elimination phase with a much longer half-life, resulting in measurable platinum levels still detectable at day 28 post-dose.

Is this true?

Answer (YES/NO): NO